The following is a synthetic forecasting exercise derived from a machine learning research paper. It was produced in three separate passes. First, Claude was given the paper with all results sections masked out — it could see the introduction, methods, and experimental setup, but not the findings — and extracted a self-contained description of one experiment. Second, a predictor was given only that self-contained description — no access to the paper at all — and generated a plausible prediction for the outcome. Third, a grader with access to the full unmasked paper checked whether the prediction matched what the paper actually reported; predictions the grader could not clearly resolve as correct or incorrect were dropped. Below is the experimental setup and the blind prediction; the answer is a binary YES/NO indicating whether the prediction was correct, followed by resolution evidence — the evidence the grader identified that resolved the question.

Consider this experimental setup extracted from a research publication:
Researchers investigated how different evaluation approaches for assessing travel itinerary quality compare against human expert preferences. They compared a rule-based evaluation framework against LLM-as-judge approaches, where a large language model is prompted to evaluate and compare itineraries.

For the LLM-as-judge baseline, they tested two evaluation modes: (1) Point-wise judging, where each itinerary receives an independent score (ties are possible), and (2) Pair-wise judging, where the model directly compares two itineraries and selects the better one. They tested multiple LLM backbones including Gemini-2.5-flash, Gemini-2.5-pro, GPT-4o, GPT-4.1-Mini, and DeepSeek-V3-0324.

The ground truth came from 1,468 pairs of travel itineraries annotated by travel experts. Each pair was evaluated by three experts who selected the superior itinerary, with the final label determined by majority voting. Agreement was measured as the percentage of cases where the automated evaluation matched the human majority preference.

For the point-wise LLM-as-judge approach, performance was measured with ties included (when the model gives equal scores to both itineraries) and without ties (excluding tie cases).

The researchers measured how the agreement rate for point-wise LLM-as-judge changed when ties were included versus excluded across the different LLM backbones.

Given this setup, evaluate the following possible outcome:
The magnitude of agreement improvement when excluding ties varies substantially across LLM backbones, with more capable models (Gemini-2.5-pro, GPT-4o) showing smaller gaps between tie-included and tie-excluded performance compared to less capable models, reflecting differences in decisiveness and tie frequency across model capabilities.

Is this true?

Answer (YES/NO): NO